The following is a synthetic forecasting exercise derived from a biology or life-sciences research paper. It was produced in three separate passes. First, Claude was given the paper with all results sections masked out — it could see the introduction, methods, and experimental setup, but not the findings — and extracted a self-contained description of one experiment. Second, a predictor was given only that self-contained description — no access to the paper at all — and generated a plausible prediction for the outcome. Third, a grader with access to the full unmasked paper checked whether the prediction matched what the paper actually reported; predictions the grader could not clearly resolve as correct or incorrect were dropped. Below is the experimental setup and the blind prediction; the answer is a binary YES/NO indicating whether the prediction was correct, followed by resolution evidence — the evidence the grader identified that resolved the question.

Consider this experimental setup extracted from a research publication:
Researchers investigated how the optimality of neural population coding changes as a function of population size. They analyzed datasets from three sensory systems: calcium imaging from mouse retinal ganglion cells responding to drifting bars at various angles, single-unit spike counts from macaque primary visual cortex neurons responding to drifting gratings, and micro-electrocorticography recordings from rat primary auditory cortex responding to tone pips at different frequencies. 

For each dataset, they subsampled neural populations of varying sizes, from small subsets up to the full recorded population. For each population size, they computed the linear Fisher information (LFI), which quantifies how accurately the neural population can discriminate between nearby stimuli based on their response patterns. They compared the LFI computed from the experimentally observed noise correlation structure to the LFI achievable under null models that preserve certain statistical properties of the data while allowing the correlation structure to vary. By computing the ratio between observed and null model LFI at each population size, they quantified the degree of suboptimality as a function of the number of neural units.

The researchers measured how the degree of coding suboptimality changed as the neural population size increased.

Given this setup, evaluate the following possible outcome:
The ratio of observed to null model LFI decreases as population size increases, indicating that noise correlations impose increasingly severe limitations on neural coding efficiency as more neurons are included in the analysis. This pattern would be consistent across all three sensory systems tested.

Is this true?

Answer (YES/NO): YES